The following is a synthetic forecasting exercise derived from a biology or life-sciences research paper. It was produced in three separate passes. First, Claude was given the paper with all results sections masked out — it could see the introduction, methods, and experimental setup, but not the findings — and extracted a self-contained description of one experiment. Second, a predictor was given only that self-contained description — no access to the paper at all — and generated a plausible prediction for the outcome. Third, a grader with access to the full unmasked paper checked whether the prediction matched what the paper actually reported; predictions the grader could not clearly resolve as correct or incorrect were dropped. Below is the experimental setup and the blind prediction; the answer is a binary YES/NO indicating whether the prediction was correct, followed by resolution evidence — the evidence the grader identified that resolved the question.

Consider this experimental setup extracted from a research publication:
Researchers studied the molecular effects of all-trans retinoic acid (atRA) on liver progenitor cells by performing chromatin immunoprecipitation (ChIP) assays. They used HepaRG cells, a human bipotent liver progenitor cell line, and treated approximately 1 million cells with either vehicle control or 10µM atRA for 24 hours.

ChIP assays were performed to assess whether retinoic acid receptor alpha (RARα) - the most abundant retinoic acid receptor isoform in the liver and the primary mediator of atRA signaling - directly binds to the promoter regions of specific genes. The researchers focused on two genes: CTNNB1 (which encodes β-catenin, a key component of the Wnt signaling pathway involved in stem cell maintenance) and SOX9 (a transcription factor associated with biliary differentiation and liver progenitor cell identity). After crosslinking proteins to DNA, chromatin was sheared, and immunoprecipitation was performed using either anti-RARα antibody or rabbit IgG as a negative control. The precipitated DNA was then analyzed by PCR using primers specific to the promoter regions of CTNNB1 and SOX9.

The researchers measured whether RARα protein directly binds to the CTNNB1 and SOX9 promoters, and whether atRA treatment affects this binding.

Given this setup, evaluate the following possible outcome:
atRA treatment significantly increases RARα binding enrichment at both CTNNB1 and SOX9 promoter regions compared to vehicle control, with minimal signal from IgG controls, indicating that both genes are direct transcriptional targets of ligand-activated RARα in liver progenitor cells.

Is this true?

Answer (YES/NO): YES